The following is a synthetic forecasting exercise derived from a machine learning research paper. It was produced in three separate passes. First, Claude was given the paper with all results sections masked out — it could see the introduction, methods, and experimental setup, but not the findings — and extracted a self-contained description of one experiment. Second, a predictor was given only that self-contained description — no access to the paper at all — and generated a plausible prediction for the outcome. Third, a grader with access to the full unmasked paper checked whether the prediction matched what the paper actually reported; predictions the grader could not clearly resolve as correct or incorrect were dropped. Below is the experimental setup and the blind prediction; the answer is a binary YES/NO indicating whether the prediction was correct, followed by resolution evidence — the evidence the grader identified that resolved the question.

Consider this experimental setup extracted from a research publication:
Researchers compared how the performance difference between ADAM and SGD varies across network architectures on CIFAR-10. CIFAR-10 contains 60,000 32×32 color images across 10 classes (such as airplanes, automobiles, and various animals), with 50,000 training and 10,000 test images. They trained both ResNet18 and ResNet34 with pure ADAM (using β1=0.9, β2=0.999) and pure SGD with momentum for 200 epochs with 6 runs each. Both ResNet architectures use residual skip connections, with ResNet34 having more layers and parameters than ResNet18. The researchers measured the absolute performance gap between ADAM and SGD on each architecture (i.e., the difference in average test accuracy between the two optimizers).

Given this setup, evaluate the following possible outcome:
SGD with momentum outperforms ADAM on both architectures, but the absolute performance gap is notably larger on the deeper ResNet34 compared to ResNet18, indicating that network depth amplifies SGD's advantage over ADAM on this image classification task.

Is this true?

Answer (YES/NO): NO